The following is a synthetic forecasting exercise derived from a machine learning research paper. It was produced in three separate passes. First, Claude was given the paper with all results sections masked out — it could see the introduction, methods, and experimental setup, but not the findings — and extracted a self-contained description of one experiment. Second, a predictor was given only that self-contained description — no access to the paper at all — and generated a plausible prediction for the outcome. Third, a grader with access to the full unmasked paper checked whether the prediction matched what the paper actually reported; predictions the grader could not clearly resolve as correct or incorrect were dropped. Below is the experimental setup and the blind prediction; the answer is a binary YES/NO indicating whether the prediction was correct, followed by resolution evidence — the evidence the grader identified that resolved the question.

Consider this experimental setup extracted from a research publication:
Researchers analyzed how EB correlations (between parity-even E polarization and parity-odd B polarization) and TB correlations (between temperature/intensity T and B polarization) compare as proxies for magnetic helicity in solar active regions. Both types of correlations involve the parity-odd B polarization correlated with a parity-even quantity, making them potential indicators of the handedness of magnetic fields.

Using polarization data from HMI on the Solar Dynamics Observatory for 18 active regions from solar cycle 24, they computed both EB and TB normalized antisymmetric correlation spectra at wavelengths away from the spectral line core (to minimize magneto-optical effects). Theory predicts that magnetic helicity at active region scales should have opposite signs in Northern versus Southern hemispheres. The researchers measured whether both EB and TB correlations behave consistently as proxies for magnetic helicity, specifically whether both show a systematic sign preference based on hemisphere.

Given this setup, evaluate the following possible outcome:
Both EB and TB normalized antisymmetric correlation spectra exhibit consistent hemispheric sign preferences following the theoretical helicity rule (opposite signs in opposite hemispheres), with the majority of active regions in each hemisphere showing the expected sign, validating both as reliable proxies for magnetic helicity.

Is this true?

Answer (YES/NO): YES